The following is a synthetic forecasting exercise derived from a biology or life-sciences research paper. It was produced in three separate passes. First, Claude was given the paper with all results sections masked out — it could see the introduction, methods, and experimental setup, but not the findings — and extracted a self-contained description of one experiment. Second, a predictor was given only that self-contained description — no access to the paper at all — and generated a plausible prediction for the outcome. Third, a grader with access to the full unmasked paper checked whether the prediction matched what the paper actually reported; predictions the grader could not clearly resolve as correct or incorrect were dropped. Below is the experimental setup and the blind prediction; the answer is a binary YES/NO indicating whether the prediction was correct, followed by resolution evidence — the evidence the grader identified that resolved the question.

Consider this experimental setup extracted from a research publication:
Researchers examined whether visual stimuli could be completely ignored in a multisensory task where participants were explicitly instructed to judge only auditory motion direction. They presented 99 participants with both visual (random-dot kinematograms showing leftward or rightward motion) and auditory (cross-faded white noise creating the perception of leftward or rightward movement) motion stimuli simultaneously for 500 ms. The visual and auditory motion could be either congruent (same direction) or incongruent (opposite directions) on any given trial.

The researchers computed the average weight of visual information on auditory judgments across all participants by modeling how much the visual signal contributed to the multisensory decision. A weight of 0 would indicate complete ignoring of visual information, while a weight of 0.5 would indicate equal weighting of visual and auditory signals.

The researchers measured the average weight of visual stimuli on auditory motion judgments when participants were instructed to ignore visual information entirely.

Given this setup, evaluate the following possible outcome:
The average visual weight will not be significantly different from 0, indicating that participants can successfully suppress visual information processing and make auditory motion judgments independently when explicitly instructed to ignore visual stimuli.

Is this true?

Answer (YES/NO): NO